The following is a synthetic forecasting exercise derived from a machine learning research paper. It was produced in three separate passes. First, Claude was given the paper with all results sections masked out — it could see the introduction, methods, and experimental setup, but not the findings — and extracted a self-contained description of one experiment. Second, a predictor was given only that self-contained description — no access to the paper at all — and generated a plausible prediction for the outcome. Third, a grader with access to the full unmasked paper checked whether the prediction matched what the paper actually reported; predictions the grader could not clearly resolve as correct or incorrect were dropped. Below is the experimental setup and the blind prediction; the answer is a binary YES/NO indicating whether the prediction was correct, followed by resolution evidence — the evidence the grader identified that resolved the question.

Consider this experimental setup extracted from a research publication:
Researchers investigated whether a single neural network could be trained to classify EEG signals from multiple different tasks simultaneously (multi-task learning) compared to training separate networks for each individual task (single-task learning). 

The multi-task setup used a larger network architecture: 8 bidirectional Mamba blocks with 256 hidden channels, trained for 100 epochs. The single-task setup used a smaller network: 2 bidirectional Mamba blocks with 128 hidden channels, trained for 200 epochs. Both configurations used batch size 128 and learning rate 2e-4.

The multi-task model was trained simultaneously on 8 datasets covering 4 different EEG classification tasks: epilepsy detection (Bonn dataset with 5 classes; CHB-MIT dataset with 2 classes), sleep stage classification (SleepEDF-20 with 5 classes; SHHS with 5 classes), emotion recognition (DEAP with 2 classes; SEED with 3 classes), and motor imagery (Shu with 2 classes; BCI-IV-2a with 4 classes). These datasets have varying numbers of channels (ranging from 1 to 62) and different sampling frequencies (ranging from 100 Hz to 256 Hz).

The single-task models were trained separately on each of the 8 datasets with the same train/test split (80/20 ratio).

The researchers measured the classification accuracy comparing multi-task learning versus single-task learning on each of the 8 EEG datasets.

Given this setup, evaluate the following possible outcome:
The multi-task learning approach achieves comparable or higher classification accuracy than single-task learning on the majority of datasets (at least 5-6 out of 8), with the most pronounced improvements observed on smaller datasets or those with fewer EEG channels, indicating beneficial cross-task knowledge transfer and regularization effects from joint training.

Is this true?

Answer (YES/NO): NO